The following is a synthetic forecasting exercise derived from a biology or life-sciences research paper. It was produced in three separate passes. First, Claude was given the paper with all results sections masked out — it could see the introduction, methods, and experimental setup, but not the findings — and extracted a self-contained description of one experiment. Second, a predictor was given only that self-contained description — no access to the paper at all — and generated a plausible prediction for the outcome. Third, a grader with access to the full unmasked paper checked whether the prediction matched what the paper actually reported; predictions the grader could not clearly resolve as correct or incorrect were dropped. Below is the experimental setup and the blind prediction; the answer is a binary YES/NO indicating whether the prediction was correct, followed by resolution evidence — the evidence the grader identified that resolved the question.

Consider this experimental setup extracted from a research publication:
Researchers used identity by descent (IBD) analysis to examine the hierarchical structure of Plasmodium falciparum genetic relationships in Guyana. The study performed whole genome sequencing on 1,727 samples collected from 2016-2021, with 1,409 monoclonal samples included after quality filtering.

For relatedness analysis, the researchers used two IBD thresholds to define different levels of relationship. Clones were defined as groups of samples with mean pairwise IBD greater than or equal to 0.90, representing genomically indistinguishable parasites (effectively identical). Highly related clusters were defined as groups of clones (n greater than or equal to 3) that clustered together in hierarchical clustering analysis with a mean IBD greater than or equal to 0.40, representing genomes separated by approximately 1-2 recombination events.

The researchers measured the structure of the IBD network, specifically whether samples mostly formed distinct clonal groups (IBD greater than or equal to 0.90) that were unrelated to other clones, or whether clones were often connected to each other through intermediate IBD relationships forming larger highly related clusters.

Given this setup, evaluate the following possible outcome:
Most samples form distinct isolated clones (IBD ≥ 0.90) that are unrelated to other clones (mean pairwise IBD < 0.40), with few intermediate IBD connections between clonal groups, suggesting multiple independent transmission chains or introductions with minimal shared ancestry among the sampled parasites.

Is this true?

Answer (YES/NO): NO